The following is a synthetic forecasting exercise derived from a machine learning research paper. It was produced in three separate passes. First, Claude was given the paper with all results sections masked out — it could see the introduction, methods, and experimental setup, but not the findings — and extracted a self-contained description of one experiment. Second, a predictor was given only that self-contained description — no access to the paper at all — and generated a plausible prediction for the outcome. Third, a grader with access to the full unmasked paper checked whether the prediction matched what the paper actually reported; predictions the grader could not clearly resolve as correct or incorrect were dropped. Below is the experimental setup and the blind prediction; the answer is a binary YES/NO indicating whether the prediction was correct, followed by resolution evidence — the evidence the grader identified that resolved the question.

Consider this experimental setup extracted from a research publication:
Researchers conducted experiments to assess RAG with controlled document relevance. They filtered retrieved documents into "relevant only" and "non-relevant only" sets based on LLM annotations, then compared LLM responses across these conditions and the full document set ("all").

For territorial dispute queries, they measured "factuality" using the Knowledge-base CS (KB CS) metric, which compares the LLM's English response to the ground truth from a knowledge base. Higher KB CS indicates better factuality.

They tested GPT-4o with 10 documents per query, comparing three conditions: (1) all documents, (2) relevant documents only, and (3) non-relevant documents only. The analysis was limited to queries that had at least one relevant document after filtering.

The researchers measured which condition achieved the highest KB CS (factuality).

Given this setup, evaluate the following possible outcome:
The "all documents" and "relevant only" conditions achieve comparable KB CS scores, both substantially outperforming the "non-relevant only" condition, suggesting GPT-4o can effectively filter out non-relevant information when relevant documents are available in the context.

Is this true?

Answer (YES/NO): NO